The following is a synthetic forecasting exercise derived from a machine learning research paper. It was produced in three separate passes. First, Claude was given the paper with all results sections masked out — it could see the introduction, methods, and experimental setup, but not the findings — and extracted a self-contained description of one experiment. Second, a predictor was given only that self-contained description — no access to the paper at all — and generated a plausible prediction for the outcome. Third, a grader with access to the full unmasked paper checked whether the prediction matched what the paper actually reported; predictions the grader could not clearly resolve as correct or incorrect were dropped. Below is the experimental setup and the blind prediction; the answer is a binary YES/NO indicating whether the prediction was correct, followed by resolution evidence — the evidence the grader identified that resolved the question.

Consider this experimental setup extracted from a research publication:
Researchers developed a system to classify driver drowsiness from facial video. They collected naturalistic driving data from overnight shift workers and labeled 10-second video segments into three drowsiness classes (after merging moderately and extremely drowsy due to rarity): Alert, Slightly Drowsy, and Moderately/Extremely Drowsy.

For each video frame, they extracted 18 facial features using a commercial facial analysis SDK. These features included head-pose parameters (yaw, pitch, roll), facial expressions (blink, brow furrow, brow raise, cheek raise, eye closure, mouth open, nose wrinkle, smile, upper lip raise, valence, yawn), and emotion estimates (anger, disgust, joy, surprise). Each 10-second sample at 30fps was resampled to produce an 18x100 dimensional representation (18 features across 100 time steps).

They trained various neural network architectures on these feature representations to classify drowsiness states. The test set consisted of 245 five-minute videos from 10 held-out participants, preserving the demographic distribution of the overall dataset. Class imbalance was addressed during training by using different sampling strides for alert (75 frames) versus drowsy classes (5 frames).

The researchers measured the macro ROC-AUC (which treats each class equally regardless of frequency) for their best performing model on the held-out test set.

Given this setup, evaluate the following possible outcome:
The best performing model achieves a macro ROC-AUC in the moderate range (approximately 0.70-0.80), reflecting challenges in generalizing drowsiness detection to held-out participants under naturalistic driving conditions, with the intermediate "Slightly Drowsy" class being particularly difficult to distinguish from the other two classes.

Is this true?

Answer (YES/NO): YES